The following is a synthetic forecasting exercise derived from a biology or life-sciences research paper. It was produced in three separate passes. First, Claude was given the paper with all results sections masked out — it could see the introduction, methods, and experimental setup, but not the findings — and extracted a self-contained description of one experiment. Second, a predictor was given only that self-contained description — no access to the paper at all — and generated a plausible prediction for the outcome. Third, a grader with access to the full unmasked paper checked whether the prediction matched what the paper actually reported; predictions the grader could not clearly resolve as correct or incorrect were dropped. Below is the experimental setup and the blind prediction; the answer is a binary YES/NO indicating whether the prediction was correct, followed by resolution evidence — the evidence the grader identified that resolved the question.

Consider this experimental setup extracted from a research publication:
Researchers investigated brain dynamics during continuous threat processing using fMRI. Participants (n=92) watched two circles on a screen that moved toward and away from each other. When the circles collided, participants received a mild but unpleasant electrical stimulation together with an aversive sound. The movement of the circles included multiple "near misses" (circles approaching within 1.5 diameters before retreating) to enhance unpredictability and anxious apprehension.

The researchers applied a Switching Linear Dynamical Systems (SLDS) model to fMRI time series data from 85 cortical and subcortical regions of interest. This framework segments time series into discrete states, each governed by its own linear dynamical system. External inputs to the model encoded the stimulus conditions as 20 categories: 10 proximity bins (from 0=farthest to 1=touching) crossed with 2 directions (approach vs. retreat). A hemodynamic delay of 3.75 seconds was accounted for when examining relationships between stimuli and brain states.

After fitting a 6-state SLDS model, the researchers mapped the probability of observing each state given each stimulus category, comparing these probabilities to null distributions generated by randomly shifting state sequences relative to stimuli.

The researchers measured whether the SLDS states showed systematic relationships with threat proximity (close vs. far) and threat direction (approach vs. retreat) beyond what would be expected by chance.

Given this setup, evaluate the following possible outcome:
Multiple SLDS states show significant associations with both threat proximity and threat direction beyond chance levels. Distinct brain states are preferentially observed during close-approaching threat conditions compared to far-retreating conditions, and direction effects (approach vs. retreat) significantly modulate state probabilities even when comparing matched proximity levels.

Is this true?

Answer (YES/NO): YES